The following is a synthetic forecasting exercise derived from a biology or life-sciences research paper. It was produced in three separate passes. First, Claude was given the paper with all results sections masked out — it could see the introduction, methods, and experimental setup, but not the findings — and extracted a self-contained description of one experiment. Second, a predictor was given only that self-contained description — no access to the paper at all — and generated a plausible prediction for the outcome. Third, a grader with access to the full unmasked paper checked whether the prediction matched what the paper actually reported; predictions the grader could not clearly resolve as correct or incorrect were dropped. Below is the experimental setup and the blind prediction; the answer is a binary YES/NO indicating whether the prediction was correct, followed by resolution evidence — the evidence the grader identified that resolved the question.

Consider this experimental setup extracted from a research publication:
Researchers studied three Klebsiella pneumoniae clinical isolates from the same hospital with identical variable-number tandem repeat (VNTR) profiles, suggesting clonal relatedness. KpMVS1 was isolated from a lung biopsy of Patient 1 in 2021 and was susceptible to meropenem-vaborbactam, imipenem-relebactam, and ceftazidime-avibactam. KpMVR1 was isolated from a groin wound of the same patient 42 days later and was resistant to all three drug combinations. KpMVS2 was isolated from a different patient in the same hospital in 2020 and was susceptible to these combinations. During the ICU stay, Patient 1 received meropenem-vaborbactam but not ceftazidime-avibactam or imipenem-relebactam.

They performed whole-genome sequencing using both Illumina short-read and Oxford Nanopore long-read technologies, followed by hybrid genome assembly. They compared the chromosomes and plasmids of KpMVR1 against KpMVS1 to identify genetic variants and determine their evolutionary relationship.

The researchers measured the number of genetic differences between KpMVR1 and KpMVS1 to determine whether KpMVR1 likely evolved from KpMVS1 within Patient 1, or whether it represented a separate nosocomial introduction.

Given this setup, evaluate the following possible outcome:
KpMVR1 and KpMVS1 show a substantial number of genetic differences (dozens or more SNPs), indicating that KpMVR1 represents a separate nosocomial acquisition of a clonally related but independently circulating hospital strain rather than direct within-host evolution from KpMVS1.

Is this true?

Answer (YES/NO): NO